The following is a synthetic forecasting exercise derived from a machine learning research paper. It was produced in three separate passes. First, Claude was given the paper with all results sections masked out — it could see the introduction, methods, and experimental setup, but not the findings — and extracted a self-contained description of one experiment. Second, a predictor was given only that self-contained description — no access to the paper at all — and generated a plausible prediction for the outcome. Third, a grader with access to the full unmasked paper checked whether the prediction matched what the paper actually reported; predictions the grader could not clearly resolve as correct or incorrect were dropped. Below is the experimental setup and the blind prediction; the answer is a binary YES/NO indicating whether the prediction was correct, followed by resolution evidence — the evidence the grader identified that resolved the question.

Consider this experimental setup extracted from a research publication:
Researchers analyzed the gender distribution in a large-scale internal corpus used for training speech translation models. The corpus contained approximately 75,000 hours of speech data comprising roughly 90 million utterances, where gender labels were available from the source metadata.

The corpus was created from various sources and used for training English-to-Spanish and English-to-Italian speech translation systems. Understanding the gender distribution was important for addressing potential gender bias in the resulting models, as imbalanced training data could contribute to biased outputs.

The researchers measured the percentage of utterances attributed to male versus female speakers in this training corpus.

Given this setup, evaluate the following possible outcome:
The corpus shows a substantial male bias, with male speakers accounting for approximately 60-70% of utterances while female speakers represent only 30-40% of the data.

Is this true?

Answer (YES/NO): YES